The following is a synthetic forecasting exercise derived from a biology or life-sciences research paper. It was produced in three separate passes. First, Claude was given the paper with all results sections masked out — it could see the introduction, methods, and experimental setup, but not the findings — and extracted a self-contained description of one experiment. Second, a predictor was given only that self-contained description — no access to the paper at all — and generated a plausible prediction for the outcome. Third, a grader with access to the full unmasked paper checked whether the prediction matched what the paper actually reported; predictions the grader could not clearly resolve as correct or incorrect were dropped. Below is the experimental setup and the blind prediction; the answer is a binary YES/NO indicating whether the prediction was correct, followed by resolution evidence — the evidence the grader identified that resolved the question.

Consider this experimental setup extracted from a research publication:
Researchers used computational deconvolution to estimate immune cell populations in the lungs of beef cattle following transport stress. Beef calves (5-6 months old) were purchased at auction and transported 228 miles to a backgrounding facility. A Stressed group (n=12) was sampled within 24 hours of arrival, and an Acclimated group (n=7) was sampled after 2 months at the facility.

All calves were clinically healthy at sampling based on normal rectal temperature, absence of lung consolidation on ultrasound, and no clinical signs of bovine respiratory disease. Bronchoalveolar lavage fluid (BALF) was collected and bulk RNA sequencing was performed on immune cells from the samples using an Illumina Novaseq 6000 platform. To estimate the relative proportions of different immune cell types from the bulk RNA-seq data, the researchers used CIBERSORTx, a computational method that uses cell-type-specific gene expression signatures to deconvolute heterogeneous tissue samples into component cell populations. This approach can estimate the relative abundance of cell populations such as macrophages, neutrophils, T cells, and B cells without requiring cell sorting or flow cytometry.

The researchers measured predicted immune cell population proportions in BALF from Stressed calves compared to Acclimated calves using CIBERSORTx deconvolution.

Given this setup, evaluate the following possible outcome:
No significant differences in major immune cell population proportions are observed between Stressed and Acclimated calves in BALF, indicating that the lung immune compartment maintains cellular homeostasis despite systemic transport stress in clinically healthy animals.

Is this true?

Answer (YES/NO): NO